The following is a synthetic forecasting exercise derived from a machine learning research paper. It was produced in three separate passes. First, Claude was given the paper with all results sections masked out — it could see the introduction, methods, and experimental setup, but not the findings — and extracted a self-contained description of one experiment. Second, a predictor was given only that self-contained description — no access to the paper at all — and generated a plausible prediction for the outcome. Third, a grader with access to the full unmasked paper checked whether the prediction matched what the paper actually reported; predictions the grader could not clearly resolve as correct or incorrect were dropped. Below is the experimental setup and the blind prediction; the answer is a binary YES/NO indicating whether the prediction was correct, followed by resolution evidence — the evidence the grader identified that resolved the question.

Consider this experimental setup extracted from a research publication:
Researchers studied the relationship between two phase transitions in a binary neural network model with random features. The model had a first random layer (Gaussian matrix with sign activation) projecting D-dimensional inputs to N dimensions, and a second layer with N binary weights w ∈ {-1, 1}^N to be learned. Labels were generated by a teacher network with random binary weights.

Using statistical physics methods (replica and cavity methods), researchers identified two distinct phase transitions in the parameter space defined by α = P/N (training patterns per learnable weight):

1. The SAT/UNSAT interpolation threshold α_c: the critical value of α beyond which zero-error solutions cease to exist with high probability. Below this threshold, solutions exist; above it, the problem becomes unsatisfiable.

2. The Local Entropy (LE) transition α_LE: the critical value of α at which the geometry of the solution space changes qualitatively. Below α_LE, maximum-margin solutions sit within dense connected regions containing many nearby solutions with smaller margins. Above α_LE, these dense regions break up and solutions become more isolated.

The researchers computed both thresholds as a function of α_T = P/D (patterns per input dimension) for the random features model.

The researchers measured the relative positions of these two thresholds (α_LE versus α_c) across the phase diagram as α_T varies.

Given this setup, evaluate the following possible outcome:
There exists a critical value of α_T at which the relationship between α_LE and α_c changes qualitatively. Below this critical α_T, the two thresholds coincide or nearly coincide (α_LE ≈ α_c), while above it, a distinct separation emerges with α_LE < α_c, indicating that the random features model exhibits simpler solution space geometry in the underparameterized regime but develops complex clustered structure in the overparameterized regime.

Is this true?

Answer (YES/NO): NO